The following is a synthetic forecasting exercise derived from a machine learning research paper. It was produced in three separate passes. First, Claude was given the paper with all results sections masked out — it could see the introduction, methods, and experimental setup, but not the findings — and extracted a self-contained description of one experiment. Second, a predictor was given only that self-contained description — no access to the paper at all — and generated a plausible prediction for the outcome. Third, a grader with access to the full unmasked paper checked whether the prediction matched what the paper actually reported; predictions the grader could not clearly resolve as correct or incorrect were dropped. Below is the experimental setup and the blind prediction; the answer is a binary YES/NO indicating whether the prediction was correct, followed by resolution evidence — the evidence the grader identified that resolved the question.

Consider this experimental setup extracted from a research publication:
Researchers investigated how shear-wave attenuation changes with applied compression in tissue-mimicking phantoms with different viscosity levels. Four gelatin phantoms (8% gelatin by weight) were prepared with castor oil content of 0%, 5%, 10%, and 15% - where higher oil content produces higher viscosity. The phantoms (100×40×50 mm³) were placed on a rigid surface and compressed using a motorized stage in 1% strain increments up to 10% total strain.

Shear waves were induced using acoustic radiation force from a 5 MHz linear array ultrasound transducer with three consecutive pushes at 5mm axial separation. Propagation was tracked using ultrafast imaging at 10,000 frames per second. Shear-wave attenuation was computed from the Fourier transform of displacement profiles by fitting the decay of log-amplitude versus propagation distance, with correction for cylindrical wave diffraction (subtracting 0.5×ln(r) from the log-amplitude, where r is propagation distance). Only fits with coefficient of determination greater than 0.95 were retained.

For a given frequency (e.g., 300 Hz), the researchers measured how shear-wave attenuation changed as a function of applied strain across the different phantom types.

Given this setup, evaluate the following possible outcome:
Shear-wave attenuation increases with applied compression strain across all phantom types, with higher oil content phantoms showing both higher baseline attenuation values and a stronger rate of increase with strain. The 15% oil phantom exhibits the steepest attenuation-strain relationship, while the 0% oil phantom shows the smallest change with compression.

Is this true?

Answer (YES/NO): NO